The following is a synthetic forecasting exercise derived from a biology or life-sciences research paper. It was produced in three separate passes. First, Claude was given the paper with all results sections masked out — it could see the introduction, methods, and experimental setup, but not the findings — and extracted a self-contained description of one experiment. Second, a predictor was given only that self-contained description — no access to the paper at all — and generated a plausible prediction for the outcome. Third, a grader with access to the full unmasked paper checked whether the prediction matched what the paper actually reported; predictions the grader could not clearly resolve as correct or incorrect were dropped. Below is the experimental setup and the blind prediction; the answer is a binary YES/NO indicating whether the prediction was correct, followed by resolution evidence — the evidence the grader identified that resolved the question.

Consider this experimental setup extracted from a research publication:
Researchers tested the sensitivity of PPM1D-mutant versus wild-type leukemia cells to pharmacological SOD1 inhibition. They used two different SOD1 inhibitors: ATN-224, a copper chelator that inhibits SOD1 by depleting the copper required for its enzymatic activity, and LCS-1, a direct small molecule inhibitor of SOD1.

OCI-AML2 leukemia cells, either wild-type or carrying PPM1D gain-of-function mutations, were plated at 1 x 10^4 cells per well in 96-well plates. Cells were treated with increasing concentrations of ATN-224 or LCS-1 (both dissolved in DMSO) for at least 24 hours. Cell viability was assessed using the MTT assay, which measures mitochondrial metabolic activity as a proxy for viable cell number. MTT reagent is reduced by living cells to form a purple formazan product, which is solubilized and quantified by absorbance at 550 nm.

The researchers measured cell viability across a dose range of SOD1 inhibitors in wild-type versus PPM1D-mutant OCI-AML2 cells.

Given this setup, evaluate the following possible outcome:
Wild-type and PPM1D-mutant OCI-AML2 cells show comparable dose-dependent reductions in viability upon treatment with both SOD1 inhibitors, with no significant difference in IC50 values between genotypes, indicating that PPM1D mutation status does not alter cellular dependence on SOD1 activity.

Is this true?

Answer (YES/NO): NO